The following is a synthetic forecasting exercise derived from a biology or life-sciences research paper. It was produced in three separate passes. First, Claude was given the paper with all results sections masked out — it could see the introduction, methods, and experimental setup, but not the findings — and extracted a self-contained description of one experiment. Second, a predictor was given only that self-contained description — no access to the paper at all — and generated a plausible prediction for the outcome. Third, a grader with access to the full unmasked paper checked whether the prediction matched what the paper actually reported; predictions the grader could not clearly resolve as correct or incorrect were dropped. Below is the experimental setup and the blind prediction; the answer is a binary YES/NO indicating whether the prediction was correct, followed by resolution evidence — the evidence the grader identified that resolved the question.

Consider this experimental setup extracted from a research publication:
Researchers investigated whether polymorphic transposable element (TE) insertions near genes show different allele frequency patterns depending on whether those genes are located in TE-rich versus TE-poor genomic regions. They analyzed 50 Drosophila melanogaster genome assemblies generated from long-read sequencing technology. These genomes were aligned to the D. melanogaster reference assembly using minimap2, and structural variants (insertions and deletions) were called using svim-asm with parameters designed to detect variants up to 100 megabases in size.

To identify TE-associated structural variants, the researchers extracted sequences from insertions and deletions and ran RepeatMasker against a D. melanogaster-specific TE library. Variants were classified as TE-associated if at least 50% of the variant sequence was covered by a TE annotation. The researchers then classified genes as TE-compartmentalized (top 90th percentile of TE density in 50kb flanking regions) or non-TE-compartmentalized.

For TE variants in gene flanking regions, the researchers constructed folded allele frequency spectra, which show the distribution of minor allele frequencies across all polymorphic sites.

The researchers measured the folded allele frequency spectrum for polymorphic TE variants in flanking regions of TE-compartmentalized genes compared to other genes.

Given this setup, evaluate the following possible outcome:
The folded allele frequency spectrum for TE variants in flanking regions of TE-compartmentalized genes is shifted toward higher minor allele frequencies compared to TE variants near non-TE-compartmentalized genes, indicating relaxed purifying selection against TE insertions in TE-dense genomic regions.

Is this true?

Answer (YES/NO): NO